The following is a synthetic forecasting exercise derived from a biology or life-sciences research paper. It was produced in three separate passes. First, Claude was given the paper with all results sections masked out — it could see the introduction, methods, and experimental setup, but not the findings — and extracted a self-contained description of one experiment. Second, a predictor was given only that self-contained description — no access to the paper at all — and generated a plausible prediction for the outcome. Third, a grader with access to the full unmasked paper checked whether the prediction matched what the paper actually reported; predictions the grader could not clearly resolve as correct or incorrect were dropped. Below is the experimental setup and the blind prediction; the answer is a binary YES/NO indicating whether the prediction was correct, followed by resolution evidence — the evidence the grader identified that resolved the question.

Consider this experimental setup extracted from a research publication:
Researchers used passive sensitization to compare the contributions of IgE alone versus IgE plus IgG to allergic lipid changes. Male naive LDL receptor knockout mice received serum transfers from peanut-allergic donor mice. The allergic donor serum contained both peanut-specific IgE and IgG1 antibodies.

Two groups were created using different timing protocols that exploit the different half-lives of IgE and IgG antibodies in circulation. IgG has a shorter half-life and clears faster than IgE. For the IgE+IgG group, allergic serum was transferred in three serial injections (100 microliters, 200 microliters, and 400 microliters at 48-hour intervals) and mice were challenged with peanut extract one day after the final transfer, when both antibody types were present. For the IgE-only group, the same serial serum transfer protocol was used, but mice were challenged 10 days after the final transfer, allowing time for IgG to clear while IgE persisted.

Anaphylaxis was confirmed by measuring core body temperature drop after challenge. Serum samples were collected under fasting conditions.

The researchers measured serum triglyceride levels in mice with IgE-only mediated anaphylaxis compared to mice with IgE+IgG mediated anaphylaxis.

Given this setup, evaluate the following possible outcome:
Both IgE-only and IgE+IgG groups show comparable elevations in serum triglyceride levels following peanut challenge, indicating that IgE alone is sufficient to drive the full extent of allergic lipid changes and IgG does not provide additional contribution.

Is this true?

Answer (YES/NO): NO